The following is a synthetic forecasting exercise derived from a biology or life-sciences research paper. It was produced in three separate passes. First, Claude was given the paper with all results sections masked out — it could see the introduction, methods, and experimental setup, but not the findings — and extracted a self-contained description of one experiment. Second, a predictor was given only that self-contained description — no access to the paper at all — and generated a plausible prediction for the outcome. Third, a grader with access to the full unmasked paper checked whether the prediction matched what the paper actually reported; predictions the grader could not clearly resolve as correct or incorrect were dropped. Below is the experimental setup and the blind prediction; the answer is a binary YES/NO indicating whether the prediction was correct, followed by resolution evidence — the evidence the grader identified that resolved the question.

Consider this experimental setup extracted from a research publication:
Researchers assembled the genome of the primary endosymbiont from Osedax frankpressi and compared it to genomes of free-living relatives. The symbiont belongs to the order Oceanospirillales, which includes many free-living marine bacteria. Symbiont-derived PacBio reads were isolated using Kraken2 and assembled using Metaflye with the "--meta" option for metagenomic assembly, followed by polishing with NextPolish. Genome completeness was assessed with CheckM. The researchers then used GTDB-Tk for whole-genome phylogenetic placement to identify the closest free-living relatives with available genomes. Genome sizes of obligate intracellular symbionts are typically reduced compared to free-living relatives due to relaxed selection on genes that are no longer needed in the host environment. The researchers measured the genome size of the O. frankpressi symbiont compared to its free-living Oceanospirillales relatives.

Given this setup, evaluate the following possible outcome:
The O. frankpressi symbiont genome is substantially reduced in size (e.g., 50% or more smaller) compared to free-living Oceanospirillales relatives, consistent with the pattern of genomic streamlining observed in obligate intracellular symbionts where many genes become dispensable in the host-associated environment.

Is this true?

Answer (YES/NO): NO